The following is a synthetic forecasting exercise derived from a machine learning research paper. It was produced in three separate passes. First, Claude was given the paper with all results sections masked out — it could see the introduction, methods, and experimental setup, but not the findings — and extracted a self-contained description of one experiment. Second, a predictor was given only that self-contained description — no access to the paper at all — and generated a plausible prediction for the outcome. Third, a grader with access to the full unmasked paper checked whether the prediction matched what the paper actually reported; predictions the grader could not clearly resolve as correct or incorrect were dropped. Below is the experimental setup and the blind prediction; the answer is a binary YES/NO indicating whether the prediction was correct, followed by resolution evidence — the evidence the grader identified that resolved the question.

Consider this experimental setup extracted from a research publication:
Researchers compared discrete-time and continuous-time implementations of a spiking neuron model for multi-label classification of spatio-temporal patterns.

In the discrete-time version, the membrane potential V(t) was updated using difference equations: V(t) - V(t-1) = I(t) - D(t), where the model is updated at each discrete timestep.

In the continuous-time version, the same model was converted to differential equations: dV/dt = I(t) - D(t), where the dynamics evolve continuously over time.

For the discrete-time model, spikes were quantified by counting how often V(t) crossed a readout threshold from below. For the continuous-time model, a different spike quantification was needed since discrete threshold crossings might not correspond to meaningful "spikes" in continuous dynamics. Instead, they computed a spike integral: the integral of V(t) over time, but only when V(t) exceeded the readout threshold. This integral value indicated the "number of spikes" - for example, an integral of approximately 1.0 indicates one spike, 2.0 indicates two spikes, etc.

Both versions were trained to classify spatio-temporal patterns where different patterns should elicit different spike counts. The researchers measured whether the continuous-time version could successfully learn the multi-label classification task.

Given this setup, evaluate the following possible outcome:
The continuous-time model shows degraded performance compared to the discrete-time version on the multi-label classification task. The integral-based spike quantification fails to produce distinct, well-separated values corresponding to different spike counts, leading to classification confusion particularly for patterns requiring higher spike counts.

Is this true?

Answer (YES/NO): NO